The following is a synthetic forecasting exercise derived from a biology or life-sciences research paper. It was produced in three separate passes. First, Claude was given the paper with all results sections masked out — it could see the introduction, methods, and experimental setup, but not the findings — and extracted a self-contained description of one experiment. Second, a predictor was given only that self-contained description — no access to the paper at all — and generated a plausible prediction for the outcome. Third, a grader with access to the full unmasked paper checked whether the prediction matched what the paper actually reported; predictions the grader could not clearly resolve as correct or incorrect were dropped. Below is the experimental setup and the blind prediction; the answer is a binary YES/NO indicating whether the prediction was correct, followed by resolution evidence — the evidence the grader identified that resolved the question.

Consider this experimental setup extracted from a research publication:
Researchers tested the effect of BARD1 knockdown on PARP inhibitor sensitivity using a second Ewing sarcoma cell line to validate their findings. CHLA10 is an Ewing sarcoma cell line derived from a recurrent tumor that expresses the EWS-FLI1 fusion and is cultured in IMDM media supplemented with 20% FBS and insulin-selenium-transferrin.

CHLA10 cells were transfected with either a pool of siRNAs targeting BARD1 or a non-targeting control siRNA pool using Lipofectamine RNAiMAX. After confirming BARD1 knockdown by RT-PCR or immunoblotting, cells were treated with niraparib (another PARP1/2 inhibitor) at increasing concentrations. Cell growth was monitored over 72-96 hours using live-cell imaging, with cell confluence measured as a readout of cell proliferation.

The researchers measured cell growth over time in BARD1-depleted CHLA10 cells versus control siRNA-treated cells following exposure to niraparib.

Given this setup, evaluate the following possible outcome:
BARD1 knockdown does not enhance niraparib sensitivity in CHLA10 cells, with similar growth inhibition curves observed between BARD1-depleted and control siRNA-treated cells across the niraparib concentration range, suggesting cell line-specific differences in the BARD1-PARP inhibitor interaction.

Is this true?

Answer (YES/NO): NO